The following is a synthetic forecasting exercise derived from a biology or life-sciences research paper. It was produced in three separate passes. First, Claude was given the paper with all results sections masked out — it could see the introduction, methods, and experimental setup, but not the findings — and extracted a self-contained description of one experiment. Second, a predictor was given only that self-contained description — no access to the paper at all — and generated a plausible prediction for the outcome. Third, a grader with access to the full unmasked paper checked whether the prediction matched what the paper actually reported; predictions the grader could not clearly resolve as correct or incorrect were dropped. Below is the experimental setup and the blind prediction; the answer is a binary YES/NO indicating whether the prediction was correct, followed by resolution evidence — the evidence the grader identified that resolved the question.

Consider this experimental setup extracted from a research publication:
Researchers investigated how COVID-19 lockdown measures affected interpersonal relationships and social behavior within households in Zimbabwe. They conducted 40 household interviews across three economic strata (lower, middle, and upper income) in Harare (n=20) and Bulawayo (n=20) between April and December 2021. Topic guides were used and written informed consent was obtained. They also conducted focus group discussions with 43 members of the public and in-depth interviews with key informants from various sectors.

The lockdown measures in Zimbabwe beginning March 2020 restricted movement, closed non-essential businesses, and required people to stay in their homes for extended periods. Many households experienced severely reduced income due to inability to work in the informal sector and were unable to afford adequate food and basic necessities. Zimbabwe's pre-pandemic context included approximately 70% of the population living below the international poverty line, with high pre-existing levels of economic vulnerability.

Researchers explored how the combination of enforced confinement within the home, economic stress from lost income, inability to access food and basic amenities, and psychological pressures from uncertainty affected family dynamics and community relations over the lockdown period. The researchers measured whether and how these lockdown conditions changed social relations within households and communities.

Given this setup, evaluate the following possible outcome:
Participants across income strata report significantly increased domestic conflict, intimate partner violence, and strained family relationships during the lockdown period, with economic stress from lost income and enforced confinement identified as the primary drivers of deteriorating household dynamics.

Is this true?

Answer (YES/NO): NO